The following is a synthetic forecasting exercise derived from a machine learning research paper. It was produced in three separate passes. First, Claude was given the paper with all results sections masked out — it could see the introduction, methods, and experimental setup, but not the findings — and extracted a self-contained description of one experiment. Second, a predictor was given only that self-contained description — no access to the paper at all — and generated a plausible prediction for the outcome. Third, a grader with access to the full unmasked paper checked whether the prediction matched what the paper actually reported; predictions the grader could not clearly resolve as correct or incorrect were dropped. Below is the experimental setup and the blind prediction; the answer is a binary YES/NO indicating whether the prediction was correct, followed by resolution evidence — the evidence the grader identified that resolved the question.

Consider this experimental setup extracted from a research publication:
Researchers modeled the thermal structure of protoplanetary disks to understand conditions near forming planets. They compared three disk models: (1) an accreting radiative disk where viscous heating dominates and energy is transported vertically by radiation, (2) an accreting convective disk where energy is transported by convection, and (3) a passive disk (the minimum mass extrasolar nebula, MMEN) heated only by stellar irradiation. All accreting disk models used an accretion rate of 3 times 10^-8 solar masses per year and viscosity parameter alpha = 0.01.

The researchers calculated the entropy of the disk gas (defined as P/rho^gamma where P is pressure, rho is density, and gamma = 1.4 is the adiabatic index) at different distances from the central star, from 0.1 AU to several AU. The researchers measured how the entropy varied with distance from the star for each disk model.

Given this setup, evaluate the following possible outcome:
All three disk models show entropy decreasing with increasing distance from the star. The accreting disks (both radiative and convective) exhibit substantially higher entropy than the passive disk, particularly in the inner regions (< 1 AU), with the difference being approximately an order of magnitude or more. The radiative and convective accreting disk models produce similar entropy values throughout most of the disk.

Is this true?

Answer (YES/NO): NO